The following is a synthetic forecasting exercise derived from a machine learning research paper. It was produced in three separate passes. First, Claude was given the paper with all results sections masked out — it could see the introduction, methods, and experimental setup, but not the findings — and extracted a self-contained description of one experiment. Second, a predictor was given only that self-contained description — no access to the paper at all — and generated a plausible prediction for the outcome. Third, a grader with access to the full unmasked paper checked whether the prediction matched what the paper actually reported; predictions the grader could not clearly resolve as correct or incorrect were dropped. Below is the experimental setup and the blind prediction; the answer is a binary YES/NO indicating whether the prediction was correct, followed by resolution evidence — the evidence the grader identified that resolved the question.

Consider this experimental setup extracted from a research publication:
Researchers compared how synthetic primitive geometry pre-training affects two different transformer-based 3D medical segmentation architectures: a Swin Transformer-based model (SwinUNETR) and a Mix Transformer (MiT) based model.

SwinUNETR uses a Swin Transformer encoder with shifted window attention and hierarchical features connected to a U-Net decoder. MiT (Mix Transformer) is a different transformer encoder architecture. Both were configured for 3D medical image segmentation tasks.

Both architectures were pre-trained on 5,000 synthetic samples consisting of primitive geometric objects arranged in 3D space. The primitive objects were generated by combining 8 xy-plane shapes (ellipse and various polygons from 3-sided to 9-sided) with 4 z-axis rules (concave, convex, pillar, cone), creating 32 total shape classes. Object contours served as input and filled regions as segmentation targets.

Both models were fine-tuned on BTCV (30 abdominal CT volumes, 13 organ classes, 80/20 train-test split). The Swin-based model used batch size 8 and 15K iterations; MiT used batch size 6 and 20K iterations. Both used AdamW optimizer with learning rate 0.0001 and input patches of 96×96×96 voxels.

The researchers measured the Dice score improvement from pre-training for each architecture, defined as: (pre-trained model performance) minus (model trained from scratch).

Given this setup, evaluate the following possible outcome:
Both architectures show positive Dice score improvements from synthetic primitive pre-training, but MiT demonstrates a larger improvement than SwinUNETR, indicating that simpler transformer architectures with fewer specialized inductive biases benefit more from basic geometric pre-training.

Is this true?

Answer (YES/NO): YES